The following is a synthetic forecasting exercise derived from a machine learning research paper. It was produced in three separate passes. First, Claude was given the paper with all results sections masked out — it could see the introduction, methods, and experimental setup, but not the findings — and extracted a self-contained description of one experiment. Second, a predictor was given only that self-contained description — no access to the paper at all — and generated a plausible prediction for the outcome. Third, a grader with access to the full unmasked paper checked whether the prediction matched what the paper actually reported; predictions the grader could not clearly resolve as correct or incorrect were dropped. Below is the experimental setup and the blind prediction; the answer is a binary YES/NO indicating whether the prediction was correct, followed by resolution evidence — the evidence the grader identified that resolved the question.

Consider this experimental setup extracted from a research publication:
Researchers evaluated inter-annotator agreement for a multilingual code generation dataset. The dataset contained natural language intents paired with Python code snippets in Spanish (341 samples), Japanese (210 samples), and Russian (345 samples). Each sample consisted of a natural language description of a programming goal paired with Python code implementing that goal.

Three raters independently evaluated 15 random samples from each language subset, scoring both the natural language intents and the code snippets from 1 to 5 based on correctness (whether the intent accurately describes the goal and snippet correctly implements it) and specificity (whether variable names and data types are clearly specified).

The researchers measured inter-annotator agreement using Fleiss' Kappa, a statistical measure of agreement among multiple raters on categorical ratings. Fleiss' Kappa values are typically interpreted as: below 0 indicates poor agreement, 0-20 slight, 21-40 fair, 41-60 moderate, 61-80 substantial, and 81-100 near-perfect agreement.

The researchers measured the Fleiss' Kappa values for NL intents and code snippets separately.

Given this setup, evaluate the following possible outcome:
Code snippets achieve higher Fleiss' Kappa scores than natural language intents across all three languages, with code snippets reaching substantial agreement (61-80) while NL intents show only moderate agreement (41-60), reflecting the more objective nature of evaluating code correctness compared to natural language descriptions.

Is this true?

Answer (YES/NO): NO